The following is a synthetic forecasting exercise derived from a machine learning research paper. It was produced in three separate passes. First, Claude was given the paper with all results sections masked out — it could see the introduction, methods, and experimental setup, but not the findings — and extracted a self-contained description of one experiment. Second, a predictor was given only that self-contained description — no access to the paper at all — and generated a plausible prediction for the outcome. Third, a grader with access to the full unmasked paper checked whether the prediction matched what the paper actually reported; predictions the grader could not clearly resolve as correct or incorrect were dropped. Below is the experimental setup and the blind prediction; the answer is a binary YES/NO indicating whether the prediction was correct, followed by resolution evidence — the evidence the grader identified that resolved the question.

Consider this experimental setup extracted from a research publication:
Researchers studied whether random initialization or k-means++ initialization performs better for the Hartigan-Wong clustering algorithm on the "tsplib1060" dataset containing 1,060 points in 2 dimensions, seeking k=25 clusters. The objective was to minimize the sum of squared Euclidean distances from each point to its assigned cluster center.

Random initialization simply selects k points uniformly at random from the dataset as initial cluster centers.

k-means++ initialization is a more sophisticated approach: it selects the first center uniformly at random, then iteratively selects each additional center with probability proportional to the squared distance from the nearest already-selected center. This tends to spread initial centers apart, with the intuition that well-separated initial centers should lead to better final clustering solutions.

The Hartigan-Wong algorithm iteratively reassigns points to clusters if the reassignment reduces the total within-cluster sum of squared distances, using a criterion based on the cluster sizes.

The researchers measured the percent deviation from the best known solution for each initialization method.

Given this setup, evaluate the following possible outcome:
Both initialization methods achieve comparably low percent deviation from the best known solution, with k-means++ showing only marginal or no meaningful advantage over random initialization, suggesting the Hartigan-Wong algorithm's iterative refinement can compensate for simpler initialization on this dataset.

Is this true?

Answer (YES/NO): NO